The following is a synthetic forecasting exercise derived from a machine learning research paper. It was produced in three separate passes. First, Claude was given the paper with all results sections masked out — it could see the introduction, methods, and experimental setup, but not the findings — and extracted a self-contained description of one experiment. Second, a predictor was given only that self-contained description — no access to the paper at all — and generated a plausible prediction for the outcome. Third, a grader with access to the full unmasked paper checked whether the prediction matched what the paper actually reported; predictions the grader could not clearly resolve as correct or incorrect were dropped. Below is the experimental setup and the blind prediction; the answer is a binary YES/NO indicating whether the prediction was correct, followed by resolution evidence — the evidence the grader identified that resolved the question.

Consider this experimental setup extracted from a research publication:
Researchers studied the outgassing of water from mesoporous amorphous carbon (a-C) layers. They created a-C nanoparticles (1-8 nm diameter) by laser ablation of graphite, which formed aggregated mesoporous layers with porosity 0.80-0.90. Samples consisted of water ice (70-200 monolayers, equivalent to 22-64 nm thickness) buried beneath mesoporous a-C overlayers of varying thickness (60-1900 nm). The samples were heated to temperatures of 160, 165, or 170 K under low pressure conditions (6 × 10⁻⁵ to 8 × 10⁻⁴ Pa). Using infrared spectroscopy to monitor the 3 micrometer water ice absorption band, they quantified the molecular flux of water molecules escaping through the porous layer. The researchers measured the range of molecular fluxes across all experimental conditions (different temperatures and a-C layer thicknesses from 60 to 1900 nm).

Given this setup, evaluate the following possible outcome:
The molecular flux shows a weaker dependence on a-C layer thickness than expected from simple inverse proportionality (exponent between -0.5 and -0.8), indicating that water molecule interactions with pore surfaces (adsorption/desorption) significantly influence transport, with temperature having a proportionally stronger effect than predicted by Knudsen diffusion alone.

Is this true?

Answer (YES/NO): NO